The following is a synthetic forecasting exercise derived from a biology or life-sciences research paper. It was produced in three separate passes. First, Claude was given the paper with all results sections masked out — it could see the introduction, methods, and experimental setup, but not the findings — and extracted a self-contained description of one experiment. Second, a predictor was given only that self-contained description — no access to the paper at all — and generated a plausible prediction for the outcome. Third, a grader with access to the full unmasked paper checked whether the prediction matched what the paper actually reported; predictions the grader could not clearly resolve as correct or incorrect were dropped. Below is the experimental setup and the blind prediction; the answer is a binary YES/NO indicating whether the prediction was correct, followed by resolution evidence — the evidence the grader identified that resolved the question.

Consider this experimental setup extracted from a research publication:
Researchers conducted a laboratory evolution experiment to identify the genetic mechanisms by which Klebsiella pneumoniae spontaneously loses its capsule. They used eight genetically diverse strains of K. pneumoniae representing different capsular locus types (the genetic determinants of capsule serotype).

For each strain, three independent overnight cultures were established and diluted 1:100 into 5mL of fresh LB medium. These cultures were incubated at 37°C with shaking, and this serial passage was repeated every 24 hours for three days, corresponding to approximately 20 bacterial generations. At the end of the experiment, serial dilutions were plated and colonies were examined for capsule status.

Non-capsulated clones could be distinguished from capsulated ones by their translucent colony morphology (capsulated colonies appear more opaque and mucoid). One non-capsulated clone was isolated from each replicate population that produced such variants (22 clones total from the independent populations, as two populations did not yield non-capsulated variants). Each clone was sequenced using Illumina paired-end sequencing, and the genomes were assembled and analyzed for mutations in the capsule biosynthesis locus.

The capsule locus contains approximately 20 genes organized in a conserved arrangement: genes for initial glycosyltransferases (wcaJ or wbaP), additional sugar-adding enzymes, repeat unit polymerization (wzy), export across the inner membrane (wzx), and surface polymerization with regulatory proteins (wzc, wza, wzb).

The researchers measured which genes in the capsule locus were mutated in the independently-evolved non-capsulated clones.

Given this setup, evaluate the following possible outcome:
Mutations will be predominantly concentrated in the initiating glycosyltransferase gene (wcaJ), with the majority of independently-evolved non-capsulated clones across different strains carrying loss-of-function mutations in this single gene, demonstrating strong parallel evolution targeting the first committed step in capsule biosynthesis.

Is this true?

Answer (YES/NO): NO